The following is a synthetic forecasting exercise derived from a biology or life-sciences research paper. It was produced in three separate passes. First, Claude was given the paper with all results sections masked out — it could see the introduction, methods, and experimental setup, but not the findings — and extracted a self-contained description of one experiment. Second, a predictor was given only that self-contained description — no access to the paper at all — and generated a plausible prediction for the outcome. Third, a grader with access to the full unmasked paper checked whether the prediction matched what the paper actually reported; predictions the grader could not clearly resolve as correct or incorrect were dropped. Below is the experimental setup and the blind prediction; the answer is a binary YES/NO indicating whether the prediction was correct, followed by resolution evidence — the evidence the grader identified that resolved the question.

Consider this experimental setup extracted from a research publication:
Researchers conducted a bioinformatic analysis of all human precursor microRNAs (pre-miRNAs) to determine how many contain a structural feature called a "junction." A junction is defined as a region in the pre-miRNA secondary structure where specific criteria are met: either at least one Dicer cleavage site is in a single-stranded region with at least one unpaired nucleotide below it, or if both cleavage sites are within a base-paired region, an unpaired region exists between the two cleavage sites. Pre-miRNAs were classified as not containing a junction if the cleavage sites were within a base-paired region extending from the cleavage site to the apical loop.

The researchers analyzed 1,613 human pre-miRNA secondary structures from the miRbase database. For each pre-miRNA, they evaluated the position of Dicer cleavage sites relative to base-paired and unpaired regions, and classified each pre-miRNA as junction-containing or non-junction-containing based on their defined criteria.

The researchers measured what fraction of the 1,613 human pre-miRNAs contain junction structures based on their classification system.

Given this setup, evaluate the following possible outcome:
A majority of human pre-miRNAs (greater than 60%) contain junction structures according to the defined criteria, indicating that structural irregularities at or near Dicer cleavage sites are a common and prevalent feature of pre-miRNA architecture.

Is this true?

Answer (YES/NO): NO